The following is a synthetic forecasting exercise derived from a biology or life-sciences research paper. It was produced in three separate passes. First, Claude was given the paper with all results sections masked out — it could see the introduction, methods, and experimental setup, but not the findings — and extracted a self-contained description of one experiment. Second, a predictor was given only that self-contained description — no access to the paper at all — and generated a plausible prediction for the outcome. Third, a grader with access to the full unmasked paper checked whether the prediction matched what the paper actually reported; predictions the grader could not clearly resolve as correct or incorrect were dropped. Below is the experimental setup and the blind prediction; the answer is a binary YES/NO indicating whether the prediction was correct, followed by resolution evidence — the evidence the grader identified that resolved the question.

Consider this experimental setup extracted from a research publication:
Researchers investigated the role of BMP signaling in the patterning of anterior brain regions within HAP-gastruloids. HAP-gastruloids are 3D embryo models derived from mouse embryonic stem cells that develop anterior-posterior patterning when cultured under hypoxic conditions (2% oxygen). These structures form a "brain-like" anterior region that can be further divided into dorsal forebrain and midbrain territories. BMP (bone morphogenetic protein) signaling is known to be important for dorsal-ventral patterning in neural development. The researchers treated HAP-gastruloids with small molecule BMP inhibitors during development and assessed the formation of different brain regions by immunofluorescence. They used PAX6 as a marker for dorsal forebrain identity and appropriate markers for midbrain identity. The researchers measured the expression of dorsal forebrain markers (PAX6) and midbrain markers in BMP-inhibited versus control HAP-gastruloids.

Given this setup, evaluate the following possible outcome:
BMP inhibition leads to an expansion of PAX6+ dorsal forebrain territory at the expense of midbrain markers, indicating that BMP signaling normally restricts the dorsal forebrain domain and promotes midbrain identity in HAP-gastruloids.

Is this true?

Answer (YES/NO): NO